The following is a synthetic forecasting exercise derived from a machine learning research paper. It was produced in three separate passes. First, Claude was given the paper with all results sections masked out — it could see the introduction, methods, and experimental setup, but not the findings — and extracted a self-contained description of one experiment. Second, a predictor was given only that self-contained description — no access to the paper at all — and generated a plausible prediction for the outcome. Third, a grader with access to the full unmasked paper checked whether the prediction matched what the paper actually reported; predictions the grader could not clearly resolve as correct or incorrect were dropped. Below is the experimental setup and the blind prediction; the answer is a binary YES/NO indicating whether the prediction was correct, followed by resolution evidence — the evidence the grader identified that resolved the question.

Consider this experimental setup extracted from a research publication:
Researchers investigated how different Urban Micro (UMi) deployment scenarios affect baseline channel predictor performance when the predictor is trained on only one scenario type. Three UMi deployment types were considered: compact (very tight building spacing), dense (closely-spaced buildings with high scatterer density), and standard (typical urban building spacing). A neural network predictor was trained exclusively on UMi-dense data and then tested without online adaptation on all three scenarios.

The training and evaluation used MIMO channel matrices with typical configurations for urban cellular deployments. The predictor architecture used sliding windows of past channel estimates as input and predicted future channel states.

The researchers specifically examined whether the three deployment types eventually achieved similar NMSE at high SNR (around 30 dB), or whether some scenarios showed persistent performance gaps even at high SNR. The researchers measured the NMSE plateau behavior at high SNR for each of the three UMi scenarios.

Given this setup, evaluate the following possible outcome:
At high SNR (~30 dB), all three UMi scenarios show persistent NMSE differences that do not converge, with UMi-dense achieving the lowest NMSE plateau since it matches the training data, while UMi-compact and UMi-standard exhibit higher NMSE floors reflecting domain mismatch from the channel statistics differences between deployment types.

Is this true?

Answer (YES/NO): YES